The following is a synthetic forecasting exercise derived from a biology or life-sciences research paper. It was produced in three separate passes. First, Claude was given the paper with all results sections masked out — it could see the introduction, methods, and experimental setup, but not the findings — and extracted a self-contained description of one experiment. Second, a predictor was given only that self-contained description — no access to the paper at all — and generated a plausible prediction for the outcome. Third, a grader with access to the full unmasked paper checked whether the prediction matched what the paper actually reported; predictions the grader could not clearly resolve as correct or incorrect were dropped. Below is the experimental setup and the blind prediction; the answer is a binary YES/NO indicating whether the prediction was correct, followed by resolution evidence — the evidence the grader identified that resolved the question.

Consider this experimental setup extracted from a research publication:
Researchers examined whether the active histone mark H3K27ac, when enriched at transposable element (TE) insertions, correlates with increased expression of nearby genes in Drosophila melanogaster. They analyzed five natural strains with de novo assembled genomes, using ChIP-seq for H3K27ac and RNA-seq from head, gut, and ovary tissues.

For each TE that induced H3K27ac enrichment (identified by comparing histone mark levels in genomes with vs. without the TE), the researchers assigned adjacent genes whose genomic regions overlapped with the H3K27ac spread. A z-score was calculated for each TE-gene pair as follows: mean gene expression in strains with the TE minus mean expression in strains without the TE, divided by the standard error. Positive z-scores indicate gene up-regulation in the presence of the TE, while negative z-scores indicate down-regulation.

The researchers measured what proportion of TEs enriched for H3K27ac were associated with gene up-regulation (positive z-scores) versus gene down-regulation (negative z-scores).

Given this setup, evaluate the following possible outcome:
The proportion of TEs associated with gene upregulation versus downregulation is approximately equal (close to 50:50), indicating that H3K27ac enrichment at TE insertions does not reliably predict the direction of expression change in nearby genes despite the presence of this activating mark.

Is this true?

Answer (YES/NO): YES